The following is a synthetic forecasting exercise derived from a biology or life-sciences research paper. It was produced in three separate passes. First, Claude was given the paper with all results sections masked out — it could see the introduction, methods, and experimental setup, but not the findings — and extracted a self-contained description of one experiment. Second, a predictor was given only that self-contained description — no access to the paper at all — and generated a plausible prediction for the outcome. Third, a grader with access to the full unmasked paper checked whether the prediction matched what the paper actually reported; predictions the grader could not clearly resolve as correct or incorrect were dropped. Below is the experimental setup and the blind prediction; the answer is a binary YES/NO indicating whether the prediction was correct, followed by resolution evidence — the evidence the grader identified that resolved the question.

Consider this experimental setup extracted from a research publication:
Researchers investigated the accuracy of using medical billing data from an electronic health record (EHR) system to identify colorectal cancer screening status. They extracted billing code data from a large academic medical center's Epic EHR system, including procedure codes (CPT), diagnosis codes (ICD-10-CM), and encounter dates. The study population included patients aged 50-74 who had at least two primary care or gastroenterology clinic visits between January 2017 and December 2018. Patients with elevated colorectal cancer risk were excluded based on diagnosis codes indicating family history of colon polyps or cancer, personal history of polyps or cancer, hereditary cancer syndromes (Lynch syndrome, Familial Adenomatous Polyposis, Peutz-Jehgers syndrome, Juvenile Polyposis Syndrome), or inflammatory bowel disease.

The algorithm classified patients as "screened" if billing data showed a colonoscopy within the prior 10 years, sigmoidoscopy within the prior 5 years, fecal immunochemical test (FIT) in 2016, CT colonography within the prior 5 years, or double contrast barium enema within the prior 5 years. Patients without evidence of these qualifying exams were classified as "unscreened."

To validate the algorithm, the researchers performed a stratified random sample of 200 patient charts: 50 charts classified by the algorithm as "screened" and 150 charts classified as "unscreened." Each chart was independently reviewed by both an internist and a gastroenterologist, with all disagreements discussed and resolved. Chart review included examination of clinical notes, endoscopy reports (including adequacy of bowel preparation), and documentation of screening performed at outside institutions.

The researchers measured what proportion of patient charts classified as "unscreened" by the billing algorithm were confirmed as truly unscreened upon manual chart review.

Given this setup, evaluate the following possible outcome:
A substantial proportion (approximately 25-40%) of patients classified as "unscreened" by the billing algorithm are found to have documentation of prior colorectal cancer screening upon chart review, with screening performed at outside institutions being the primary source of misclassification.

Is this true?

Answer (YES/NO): NO